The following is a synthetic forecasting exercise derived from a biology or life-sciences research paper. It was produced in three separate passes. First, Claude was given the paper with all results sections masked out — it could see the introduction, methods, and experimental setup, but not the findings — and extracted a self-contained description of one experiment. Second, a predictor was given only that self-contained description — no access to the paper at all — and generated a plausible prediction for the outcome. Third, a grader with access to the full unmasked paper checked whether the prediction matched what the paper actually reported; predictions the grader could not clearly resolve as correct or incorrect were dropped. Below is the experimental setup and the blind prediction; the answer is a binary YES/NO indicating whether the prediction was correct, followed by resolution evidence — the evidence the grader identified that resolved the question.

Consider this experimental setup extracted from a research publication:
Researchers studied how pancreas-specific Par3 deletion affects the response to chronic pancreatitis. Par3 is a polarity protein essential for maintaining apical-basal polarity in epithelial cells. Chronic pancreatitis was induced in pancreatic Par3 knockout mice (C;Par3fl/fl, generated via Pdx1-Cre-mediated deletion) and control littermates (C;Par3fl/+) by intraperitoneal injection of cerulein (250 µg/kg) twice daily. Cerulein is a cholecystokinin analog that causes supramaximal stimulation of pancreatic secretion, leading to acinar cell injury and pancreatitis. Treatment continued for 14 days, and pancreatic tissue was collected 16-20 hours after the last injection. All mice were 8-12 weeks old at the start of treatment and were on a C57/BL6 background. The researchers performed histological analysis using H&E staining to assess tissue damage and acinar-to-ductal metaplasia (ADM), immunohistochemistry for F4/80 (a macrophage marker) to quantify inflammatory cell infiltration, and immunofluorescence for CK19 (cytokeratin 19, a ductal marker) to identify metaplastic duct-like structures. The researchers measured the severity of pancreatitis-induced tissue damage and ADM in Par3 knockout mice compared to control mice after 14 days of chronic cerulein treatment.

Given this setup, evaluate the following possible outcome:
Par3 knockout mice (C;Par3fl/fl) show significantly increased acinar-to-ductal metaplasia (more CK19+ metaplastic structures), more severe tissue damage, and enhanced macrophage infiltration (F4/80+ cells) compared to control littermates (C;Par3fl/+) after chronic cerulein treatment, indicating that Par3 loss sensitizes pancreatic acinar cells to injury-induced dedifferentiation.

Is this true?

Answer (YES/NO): NO